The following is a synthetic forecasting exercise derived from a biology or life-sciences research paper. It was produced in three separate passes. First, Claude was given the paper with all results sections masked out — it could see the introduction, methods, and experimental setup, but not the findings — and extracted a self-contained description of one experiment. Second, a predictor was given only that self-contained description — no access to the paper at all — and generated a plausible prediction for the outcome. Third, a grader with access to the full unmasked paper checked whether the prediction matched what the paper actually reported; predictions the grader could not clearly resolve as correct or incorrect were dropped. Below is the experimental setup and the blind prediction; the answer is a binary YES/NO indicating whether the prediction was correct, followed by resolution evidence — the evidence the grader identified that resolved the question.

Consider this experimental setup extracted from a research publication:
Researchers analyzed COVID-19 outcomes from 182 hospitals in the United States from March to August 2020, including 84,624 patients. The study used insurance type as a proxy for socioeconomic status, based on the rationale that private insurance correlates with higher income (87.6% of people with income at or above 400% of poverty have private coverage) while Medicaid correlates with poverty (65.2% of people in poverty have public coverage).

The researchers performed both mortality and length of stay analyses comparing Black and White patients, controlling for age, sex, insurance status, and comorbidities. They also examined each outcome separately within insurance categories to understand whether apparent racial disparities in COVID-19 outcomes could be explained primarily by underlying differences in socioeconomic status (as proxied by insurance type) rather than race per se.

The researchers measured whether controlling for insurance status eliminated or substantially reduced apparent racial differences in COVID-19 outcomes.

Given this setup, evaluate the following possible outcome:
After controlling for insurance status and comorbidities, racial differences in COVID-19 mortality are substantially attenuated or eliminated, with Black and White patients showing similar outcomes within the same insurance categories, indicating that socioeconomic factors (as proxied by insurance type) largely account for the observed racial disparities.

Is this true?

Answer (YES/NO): NO